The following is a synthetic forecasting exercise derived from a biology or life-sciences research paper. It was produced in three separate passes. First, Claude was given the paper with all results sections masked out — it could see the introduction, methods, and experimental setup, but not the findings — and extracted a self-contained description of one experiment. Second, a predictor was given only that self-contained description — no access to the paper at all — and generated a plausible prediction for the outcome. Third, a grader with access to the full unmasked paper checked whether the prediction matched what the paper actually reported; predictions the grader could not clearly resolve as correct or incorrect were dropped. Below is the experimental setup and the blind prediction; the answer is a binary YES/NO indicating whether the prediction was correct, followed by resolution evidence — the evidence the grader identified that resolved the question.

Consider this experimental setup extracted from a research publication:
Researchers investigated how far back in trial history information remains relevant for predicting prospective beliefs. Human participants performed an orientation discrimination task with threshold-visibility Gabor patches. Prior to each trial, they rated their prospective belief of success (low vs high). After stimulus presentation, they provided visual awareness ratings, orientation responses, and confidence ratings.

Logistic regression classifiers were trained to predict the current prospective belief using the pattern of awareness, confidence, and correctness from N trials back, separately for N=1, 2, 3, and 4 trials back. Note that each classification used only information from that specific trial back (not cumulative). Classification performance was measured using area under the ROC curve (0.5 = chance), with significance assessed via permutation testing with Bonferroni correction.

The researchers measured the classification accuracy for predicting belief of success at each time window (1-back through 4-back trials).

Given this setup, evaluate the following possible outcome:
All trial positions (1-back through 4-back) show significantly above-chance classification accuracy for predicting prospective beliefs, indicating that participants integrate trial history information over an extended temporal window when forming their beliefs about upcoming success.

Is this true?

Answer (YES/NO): YES